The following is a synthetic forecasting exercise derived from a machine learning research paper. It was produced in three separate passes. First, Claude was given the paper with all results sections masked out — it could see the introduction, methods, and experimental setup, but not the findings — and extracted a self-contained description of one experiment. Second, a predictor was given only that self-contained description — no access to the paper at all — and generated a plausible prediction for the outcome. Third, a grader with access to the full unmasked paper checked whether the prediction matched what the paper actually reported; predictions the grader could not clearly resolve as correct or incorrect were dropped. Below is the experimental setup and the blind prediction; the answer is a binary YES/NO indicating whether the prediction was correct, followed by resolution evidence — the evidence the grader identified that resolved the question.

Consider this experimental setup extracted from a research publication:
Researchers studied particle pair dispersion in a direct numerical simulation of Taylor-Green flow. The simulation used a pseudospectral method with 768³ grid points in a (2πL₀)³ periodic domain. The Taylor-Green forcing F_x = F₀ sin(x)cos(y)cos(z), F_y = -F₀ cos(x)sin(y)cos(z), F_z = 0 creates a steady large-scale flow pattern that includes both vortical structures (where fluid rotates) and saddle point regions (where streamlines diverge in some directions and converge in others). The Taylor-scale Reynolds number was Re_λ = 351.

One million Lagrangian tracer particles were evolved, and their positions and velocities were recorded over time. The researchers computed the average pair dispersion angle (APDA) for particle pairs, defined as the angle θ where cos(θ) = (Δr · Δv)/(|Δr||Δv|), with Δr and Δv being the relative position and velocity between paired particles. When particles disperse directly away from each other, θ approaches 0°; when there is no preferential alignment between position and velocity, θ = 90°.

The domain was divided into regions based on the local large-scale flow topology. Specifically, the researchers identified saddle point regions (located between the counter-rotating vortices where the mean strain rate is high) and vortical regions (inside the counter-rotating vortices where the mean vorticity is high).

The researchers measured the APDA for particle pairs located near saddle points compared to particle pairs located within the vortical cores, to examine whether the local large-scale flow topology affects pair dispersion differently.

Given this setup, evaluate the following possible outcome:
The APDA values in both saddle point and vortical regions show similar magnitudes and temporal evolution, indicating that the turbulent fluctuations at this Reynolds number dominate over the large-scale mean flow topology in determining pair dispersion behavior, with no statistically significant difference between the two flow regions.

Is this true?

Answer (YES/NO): NO